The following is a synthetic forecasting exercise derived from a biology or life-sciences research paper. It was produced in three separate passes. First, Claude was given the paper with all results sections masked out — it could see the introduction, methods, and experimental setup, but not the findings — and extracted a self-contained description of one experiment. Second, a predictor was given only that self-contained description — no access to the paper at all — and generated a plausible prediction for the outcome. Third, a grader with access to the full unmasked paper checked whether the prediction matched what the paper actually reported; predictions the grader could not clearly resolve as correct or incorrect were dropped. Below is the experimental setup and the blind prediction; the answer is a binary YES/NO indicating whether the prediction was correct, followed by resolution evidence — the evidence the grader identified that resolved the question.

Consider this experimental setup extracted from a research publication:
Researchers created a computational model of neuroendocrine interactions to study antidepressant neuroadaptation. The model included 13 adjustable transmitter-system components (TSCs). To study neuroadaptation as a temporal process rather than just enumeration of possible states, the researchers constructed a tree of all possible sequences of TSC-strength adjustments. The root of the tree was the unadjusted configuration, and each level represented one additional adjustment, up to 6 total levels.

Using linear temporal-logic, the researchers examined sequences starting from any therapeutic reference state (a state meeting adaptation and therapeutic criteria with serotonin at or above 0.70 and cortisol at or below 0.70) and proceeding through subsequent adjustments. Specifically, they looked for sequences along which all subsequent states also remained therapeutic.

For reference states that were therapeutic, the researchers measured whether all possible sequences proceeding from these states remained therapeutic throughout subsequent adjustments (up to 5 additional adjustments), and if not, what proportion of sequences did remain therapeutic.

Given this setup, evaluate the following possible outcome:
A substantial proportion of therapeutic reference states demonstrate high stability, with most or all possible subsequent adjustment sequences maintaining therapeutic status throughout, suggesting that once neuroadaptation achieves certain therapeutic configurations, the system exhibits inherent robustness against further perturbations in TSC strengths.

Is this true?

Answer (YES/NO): NO